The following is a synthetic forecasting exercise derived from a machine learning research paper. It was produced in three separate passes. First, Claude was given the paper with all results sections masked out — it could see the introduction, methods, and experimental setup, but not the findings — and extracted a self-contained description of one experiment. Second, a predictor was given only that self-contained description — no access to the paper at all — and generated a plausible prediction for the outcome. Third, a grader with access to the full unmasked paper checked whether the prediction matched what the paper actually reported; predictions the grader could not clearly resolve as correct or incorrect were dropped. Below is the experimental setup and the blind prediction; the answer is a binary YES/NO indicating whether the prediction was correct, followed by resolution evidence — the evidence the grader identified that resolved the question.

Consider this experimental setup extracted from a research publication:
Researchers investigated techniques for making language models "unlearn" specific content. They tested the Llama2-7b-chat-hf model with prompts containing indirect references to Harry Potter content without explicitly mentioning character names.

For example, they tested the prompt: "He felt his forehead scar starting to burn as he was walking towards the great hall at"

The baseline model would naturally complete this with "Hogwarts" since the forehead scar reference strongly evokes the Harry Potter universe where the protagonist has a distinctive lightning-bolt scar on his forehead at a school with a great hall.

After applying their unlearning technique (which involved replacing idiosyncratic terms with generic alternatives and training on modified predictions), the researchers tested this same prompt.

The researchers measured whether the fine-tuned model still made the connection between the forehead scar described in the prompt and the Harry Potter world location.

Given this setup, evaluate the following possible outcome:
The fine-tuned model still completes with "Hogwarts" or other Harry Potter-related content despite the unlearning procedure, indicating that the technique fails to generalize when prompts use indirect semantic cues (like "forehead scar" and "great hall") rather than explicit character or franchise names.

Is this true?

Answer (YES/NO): NO